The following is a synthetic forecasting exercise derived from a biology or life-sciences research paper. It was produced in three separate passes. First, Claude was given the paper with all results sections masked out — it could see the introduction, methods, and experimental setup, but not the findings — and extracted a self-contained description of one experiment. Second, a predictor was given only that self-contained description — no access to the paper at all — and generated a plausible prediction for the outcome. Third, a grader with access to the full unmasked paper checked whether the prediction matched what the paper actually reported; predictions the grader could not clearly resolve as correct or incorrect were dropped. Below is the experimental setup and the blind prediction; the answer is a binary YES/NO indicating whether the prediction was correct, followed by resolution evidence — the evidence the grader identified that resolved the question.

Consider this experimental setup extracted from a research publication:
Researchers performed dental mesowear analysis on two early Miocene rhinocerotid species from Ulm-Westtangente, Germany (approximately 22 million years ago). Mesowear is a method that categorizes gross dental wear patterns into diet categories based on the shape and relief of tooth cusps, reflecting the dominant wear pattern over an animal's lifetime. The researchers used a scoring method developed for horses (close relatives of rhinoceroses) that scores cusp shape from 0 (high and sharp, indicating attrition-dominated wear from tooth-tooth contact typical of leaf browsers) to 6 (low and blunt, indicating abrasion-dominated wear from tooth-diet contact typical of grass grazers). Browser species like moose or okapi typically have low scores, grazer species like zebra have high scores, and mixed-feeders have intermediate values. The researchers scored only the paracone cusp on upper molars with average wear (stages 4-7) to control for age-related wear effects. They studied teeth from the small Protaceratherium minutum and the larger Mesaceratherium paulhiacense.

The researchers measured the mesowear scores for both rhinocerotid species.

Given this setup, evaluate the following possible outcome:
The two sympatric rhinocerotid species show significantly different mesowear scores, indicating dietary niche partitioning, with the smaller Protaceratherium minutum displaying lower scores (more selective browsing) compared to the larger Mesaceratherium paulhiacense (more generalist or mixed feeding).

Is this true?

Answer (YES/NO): YES